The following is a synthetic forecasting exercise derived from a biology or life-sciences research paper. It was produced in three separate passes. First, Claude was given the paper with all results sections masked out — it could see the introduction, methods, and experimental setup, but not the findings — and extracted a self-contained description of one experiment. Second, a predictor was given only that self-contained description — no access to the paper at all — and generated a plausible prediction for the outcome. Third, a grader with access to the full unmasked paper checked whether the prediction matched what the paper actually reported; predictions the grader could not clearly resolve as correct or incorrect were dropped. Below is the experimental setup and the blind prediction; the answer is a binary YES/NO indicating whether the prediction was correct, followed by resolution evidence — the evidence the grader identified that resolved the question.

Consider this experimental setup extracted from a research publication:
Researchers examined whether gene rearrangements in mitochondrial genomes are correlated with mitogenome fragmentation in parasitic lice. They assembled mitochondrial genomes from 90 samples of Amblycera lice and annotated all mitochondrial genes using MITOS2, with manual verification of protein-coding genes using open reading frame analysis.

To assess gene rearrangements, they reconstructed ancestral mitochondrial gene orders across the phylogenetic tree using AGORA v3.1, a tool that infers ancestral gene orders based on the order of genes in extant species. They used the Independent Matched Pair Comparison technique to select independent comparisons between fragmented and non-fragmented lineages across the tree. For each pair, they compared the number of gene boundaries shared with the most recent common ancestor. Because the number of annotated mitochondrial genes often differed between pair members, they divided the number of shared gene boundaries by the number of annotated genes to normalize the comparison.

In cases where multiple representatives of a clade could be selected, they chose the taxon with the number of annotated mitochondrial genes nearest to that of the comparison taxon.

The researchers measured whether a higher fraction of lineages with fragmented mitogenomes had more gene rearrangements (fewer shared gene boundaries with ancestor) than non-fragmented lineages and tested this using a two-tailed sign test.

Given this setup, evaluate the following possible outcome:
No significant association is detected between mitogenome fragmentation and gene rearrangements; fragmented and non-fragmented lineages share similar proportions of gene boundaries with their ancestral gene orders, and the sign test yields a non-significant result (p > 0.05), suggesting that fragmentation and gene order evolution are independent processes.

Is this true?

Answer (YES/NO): NO